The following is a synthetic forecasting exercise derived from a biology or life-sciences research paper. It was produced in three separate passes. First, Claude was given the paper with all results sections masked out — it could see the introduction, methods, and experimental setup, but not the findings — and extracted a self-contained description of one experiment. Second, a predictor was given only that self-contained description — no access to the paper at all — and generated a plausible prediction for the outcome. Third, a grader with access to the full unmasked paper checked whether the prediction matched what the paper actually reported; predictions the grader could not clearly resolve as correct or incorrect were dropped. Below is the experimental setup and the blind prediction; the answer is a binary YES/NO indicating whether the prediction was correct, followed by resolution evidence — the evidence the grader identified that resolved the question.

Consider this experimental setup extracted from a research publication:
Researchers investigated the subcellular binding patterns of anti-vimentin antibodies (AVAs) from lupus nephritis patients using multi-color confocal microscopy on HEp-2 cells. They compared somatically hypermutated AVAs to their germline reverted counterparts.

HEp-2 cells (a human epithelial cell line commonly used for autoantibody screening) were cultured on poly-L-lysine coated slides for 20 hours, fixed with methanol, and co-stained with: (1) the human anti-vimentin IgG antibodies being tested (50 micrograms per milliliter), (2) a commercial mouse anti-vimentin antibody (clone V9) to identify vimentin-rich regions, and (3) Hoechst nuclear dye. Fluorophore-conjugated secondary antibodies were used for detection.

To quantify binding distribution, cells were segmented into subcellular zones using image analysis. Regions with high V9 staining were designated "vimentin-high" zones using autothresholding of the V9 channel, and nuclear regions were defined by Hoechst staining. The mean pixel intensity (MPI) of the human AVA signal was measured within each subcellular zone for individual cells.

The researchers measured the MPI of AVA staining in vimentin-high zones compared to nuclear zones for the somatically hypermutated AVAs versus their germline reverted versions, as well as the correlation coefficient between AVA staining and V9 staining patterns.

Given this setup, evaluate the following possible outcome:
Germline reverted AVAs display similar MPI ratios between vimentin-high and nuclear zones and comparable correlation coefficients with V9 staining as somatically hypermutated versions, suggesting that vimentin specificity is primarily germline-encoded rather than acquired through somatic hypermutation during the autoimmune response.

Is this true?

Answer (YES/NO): NO